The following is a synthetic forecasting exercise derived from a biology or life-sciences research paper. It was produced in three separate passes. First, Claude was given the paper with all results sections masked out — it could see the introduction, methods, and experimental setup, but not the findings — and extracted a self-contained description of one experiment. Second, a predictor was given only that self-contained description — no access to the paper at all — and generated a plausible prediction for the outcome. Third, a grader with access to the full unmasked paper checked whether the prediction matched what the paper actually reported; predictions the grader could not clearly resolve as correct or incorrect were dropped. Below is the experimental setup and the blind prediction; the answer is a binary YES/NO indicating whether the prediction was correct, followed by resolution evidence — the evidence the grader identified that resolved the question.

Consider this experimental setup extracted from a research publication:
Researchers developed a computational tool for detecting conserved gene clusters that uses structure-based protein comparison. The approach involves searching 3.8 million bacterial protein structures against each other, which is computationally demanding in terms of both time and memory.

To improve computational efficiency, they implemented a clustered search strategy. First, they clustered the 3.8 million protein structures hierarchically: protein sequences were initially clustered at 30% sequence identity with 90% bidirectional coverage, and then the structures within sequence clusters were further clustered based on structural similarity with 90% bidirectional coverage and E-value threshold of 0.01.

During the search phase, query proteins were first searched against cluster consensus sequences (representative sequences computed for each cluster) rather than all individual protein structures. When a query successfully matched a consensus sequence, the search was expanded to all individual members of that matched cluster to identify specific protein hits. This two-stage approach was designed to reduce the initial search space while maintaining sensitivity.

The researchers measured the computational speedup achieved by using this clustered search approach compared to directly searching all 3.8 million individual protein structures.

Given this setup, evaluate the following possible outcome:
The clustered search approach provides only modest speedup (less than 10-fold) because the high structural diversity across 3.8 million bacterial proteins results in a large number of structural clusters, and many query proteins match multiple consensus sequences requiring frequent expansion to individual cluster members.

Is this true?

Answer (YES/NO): YES